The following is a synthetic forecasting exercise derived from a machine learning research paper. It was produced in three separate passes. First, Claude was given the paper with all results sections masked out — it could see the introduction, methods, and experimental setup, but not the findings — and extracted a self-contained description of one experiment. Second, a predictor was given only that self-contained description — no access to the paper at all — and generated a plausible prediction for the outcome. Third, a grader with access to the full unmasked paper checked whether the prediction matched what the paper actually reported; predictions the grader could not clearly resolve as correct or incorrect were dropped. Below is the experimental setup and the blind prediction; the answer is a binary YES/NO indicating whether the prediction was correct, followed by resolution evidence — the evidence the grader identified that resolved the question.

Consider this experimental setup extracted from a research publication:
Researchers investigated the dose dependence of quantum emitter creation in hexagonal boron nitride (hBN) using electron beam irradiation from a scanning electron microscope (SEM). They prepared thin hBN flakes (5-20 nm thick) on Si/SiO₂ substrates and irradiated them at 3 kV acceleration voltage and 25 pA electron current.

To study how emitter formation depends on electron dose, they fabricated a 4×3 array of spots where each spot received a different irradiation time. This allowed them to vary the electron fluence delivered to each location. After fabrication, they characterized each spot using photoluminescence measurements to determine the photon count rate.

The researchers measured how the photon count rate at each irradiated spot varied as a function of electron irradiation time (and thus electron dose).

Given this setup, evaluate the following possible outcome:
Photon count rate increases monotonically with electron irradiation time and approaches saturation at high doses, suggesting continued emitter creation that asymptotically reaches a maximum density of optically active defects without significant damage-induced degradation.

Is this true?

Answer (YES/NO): YES